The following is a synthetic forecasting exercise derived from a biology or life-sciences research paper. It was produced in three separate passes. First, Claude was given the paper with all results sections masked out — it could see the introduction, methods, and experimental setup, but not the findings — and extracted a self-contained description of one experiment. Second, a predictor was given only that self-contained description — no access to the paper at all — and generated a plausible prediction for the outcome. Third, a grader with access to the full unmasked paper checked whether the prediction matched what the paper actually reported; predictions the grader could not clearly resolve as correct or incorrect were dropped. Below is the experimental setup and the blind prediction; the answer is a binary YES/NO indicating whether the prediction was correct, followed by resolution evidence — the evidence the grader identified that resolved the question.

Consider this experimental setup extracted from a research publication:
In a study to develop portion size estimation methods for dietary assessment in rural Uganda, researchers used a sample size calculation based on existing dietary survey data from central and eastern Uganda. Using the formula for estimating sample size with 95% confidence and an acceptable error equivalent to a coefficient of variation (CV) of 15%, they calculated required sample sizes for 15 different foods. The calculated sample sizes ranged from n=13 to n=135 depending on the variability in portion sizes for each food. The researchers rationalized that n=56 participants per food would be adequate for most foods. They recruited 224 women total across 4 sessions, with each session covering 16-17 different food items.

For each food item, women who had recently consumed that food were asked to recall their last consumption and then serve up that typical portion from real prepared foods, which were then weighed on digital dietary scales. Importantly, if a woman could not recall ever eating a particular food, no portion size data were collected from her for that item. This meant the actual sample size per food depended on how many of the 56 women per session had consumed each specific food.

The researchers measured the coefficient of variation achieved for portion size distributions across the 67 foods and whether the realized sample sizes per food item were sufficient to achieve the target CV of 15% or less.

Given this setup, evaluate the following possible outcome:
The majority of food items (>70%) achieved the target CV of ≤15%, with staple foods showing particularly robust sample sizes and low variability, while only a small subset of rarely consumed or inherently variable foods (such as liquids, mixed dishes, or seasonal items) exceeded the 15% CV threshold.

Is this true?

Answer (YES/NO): NO